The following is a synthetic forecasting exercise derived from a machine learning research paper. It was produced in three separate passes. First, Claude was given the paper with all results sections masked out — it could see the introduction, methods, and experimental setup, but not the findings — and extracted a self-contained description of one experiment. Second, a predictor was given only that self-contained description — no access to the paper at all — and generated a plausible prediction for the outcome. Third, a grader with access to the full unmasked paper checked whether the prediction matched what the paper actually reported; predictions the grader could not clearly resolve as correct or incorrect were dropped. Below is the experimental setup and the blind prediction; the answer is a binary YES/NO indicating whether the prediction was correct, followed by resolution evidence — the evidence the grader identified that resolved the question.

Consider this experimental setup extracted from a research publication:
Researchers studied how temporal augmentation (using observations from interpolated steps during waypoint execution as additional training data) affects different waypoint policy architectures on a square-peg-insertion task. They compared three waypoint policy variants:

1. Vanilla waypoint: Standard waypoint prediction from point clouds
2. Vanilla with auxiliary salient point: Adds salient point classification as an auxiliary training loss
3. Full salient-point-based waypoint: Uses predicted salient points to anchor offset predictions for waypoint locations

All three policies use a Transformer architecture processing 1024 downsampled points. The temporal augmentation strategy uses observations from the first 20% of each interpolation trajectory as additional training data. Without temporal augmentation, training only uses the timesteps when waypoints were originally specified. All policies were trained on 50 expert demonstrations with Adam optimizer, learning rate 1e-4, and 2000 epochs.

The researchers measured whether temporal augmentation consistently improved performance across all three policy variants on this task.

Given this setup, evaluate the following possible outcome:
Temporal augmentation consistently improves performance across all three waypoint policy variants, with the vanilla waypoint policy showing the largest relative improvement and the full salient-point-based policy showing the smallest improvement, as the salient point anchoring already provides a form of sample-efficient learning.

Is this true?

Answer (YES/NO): NO